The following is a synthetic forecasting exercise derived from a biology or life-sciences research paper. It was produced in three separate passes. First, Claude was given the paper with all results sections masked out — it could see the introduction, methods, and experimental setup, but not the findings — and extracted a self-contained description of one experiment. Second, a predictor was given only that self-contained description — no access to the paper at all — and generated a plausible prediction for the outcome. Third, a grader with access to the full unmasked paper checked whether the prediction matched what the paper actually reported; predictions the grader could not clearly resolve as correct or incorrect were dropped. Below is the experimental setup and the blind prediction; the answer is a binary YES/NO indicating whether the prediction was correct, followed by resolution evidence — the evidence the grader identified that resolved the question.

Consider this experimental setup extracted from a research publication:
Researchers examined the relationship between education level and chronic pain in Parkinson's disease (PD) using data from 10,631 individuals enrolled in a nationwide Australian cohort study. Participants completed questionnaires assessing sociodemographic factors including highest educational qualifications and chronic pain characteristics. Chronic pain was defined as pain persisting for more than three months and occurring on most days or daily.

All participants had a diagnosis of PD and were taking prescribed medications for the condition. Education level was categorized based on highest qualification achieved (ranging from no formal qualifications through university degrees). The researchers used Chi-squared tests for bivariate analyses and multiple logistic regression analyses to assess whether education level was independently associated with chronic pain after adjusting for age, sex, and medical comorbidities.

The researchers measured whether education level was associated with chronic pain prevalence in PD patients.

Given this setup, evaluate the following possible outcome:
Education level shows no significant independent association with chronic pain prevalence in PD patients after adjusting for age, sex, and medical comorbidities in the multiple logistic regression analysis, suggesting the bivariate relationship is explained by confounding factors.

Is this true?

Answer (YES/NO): YES